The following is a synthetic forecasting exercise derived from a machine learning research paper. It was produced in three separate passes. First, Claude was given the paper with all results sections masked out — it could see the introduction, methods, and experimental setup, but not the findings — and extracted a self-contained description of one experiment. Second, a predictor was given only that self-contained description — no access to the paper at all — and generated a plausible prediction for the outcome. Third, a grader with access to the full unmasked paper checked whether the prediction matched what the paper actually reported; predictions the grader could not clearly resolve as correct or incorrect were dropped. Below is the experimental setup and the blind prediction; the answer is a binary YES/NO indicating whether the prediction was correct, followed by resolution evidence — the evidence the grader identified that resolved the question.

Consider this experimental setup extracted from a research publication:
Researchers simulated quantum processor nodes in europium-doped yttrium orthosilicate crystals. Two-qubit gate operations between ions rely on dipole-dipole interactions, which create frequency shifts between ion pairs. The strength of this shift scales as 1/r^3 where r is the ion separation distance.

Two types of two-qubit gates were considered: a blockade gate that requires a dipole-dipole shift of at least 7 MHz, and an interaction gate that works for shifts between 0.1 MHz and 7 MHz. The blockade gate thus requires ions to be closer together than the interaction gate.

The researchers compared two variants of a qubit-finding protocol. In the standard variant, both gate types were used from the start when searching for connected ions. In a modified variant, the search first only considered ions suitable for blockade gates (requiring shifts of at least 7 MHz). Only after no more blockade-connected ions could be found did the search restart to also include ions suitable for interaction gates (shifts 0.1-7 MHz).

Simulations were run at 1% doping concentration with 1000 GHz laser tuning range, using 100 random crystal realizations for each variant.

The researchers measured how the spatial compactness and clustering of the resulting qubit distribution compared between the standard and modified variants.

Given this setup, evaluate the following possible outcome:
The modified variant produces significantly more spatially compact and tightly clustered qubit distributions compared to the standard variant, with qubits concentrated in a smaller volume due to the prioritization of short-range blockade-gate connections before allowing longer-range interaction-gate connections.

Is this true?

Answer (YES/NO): YES